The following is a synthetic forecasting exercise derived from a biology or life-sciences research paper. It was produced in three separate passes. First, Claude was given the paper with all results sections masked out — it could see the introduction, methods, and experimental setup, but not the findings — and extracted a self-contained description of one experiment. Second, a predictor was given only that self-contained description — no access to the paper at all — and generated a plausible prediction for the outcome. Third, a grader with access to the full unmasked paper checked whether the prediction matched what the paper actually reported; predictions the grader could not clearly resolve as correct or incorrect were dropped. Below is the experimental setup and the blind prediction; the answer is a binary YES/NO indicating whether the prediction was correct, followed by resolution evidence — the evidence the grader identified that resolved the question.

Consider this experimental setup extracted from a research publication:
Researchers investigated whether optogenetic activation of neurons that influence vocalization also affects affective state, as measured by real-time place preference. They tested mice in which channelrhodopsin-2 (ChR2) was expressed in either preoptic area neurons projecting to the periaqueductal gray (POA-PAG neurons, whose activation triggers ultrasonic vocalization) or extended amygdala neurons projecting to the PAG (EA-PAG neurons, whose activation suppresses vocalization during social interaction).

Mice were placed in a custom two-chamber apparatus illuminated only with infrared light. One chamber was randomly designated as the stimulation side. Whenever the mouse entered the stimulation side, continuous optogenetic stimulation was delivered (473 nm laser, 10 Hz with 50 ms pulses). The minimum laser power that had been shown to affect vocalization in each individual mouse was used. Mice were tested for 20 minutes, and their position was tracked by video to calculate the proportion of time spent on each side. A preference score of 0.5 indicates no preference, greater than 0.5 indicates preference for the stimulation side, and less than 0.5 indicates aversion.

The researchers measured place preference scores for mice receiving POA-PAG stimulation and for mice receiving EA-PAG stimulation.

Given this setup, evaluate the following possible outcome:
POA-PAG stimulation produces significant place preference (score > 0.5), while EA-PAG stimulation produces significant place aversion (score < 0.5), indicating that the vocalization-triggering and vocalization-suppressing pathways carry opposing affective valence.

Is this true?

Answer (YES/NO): NO